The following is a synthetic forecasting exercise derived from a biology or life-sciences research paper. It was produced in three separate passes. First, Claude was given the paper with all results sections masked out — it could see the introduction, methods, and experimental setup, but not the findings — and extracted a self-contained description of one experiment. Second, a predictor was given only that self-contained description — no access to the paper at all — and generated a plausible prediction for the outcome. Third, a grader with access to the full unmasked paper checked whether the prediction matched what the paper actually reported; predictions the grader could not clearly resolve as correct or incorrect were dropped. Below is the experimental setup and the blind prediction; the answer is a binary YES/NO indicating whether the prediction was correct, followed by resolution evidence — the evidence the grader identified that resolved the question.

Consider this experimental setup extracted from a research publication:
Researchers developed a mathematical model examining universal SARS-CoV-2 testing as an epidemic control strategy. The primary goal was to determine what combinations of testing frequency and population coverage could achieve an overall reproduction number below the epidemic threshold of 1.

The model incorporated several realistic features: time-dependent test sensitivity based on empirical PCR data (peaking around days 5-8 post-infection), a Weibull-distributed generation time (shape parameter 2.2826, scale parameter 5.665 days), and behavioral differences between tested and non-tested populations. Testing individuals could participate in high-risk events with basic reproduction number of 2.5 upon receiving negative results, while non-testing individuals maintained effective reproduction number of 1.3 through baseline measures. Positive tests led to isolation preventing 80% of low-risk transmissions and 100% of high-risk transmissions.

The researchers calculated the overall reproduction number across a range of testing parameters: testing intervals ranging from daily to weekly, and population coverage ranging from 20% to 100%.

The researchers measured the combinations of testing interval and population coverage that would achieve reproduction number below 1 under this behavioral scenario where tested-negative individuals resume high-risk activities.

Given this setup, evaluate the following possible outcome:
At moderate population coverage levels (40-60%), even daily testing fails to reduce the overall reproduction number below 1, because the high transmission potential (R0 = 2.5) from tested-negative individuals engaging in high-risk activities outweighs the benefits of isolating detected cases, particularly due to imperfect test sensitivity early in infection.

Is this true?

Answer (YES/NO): YES